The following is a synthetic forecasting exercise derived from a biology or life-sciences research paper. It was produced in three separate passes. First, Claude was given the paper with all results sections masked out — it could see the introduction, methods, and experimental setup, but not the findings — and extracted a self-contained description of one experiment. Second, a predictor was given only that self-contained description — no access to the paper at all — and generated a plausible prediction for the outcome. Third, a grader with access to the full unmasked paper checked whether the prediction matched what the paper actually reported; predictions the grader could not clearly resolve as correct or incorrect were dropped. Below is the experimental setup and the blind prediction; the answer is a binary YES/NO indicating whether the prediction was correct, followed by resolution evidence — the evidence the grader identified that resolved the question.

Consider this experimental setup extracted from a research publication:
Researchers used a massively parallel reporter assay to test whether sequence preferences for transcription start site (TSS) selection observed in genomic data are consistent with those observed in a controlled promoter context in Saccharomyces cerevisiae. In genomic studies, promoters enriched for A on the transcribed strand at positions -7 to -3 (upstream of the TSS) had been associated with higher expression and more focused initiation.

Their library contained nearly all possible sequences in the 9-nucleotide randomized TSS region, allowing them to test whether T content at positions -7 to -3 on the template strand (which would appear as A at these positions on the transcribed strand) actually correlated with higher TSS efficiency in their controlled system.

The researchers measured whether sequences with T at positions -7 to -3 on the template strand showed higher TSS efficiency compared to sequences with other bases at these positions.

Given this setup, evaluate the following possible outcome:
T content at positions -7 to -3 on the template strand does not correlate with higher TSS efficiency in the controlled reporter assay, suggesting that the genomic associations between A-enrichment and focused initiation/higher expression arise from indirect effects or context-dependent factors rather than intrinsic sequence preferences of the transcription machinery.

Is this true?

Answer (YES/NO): YES